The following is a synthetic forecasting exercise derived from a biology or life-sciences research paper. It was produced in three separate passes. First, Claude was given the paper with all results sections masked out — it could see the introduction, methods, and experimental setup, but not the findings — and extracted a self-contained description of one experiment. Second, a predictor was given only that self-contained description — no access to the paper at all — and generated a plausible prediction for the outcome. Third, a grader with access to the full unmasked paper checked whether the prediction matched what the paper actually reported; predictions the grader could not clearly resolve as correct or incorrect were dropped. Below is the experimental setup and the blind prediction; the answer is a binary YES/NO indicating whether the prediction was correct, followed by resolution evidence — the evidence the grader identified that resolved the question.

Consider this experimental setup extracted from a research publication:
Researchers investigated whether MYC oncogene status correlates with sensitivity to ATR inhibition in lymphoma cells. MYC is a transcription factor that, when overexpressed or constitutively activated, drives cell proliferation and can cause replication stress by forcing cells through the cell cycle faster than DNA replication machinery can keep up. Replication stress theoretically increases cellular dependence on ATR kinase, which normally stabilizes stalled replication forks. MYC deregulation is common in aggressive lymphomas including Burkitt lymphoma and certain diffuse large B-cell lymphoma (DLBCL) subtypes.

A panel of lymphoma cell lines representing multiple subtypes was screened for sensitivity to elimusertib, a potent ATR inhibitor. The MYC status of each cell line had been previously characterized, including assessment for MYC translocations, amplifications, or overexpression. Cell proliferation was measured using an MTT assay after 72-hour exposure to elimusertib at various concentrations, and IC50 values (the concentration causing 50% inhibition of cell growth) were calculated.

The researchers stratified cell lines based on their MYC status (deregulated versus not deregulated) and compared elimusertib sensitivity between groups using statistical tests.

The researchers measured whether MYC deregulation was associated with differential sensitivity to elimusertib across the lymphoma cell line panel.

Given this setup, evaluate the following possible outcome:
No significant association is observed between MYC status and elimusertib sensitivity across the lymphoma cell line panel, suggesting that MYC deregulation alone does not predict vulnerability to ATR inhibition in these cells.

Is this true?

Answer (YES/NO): YES